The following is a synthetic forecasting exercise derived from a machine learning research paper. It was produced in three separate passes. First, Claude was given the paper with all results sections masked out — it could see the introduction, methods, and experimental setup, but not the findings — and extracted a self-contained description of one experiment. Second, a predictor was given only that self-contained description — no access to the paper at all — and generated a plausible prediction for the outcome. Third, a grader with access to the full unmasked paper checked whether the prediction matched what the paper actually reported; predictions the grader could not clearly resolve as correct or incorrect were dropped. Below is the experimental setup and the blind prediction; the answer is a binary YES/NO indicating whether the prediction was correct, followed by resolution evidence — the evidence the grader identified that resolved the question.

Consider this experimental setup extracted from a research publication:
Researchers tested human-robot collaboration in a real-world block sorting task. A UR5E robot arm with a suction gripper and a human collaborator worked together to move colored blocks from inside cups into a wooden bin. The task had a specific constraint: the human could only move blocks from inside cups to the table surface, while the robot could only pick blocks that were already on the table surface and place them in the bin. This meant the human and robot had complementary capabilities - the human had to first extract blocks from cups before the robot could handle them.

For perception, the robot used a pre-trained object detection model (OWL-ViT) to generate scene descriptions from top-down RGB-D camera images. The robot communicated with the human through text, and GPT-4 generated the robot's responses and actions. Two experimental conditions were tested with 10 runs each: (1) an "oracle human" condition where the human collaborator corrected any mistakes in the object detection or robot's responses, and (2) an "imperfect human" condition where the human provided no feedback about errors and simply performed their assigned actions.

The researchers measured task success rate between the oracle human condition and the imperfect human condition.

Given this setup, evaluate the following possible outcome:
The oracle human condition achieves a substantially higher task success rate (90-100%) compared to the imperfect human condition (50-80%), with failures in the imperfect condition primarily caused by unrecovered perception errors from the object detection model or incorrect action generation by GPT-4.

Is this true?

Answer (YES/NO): YES